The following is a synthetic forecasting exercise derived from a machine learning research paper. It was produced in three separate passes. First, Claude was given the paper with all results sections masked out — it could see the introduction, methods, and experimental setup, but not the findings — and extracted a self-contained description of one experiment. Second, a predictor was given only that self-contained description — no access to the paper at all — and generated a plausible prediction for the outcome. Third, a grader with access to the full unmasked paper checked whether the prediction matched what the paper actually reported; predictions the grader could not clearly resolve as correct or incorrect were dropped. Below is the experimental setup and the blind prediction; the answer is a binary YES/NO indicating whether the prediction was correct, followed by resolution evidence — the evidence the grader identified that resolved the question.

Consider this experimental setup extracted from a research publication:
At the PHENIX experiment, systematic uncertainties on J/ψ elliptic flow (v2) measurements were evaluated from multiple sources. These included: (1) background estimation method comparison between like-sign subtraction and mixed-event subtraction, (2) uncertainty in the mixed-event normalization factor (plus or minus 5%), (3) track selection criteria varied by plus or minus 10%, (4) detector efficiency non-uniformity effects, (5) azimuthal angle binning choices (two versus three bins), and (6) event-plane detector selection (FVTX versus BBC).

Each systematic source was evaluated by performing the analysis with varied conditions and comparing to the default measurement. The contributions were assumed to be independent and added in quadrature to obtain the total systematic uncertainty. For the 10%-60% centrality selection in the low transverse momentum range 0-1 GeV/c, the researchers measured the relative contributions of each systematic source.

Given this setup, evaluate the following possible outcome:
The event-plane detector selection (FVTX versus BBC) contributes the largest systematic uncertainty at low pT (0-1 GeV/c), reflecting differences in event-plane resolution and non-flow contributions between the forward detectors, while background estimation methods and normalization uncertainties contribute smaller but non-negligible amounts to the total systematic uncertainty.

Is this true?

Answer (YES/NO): NO